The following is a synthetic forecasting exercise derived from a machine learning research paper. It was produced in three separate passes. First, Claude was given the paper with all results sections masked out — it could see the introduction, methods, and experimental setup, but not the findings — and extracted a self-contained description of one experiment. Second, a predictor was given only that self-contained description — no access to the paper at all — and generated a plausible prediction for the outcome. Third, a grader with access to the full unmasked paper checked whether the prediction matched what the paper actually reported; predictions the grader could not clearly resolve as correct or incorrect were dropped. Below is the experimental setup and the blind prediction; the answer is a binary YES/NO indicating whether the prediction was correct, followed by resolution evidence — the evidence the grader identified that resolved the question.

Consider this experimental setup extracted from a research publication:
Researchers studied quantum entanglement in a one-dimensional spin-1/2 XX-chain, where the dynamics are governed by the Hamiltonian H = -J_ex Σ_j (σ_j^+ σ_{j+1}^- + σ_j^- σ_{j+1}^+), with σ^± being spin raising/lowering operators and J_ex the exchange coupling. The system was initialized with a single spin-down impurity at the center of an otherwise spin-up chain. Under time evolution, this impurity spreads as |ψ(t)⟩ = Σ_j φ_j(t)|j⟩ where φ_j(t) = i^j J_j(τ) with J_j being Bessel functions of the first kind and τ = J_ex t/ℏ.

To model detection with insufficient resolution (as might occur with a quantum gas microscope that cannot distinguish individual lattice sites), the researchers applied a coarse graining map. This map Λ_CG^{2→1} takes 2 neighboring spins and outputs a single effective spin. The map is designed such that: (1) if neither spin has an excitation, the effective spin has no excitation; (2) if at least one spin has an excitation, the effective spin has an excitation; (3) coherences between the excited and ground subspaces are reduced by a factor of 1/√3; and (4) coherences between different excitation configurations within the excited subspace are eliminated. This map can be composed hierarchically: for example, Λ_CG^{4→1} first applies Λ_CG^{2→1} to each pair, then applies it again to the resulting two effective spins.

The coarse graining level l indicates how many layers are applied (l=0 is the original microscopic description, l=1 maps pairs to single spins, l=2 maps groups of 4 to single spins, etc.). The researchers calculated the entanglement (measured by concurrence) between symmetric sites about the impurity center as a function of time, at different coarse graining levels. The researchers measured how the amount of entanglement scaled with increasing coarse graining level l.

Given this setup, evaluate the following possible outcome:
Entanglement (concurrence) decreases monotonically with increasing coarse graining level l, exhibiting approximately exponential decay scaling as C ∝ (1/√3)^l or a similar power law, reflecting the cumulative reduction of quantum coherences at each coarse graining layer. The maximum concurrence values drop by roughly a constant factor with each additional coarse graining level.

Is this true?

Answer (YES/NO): NO